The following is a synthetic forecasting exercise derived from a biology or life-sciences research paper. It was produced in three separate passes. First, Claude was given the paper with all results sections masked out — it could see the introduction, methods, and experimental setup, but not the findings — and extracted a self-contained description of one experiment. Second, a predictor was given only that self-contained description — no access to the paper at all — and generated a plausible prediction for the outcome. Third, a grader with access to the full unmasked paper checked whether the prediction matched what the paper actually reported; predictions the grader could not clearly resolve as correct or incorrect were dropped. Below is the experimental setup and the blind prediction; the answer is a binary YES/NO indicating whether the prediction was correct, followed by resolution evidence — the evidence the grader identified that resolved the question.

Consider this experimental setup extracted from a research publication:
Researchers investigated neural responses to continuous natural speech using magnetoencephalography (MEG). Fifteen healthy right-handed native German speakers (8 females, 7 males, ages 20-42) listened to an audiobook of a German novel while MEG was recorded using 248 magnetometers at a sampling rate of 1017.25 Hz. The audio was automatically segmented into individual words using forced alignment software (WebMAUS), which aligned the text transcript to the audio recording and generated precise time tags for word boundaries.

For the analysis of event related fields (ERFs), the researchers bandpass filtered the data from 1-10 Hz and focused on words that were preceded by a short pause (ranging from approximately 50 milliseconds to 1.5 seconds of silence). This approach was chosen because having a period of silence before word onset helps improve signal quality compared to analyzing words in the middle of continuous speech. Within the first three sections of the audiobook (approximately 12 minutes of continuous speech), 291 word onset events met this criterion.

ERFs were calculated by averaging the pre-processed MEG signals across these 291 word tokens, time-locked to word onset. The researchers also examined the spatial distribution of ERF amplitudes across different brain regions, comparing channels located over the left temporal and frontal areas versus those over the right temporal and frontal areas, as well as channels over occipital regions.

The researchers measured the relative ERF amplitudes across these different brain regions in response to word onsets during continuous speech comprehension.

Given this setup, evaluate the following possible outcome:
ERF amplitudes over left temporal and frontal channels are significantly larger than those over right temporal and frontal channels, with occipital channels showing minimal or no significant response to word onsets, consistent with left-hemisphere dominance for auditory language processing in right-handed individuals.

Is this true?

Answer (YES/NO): YES